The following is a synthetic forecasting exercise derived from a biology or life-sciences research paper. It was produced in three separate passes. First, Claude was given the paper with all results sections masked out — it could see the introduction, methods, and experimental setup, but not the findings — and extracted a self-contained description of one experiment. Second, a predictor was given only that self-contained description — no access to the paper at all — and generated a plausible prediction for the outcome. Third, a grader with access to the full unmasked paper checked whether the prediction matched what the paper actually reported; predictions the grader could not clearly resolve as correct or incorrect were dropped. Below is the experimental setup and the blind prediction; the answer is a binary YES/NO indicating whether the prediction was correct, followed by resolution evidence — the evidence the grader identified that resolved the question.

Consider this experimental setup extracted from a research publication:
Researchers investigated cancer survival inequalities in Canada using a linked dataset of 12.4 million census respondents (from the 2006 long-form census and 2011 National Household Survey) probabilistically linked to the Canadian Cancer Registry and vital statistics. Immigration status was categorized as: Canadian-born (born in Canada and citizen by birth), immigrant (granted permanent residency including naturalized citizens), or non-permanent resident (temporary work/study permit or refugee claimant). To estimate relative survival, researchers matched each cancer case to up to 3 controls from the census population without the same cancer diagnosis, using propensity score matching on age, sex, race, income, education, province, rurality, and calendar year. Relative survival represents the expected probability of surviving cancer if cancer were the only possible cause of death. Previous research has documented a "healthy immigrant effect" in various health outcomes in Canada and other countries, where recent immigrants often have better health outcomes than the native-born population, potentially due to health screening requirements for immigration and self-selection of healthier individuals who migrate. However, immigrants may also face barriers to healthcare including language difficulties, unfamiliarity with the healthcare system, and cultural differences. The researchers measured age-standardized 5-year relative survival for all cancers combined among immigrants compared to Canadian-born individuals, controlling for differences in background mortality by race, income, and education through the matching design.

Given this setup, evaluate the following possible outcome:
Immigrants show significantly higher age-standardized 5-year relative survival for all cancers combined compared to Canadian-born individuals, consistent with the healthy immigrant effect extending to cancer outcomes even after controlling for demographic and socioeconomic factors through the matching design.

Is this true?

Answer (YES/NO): YES